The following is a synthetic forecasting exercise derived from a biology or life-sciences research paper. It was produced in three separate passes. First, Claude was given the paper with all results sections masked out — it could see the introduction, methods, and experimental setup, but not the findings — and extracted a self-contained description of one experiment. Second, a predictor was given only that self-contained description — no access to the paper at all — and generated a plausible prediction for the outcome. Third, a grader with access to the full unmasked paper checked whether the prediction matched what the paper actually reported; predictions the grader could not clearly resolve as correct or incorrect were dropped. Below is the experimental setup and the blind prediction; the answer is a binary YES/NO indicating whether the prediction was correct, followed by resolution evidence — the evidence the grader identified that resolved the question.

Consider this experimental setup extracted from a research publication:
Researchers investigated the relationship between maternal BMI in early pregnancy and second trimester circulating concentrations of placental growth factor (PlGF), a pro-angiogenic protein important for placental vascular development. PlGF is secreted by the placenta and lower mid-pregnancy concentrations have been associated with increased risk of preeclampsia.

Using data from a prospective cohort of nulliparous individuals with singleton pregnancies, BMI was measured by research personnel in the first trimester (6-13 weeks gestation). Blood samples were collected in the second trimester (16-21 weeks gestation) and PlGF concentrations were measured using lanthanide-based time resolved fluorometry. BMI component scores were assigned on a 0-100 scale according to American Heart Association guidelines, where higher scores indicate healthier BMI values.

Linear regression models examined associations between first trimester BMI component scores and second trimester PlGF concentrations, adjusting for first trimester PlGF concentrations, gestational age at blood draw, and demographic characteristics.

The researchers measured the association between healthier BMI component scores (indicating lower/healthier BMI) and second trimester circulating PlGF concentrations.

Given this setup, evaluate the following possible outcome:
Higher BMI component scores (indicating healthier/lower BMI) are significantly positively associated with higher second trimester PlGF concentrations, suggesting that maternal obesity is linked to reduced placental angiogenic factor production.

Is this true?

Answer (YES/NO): YES